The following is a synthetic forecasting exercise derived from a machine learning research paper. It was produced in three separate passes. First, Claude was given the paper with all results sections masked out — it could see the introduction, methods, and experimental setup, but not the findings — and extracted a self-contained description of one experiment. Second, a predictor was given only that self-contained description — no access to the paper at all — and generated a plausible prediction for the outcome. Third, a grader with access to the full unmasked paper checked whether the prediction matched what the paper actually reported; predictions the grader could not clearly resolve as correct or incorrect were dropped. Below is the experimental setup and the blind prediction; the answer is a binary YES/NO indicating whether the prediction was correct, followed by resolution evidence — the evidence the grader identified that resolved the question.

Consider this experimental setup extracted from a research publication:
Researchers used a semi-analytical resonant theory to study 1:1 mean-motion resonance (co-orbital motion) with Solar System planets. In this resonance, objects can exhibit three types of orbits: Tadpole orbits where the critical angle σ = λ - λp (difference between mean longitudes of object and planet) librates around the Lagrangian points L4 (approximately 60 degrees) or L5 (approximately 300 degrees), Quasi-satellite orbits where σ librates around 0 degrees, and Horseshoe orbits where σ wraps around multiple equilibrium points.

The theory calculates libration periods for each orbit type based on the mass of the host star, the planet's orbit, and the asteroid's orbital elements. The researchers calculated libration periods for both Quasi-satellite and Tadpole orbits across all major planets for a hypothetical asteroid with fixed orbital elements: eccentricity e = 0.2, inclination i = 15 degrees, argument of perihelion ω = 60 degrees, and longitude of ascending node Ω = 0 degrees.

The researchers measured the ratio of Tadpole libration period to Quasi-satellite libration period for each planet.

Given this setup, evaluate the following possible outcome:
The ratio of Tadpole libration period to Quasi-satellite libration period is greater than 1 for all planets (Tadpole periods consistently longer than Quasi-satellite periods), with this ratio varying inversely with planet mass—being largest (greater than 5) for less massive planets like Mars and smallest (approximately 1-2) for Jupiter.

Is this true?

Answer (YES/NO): NO